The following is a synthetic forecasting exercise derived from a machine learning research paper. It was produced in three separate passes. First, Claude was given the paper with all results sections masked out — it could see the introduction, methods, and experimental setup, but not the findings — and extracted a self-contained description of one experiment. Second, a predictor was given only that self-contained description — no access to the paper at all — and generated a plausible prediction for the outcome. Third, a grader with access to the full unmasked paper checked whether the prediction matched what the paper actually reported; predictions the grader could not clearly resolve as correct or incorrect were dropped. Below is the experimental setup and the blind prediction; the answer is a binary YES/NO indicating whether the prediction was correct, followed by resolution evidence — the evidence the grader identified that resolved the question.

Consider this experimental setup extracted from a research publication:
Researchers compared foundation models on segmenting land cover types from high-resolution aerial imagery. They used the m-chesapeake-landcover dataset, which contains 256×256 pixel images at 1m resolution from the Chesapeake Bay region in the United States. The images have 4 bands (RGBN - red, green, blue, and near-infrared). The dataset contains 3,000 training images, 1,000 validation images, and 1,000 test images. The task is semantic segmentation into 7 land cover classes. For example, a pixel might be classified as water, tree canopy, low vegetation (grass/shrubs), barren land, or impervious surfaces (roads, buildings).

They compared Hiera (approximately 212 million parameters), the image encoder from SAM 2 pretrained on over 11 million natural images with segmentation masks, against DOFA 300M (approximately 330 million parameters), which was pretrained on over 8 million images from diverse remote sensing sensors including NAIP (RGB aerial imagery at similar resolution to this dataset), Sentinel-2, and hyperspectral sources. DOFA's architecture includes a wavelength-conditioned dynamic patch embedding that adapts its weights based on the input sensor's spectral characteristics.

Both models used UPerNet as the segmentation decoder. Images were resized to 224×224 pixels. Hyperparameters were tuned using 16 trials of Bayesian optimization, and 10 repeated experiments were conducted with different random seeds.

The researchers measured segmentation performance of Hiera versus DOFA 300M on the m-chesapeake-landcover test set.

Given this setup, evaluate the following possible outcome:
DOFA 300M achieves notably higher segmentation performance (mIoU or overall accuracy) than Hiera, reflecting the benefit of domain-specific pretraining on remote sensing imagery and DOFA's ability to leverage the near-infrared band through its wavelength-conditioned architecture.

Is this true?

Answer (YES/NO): NO